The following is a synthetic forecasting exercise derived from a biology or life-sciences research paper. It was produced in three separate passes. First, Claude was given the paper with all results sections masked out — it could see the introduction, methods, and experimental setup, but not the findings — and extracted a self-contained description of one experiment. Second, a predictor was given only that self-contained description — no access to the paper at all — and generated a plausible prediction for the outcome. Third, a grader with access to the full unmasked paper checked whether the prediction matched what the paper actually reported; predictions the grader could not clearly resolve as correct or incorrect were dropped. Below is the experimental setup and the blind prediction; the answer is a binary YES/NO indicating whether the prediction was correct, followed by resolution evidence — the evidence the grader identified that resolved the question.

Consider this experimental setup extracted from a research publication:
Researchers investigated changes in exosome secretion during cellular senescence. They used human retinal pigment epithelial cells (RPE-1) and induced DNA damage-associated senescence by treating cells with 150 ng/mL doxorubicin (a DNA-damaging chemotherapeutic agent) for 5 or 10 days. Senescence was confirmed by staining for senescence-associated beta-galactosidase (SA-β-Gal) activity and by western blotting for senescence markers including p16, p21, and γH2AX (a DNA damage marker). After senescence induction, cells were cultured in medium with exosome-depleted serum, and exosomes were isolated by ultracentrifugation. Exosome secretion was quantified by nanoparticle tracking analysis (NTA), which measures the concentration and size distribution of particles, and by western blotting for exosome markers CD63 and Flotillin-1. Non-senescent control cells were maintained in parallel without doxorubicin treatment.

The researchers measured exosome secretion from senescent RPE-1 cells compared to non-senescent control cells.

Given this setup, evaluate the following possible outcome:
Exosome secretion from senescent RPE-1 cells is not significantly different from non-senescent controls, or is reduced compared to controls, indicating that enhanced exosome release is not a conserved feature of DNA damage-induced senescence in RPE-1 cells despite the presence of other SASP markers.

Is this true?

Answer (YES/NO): NO